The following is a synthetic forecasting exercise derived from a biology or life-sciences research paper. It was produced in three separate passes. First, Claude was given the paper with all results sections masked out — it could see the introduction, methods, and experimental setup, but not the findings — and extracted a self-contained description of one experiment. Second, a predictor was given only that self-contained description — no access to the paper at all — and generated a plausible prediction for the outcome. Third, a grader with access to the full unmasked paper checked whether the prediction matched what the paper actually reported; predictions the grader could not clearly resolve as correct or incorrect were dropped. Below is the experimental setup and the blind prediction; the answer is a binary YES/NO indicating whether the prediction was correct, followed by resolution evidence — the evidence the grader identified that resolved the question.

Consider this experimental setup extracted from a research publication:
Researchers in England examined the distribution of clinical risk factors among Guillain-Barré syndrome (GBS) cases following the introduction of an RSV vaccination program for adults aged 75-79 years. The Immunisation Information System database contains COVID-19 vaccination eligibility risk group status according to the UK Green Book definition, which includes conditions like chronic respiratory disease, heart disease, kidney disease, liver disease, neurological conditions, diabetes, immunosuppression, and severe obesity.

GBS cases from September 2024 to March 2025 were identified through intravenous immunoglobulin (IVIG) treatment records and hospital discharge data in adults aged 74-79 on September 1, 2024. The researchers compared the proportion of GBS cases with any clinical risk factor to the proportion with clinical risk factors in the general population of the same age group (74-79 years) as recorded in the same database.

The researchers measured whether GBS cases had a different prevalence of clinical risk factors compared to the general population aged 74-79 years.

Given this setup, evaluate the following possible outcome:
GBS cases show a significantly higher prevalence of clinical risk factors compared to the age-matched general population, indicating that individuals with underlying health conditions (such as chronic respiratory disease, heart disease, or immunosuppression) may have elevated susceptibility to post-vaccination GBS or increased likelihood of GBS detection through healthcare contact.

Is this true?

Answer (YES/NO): NO